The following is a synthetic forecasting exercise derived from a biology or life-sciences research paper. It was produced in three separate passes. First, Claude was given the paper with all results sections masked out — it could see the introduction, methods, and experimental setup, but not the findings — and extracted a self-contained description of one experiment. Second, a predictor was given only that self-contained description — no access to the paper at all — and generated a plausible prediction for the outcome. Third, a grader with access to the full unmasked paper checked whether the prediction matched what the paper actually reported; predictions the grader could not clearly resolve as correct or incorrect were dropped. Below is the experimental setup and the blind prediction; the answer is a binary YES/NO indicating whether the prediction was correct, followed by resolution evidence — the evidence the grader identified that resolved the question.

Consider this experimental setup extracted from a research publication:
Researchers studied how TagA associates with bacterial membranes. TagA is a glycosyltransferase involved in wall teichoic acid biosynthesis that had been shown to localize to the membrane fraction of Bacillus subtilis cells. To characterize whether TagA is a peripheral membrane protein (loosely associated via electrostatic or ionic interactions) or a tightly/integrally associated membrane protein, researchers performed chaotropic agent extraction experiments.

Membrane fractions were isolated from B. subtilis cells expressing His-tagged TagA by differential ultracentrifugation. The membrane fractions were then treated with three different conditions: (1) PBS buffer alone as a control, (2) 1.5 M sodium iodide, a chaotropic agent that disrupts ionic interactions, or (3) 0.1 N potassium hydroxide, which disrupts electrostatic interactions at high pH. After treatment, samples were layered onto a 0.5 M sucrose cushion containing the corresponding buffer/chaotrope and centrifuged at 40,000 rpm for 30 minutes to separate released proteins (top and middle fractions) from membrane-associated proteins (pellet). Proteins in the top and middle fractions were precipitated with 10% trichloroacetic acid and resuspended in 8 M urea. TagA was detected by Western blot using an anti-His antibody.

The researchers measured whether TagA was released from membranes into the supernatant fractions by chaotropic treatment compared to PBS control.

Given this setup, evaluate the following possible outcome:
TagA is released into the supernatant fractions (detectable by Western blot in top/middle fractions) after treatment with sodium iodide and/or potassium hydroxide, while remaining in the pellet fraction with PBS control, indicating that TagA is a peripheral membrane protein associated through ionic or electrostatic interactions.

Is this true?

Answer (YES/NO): YES